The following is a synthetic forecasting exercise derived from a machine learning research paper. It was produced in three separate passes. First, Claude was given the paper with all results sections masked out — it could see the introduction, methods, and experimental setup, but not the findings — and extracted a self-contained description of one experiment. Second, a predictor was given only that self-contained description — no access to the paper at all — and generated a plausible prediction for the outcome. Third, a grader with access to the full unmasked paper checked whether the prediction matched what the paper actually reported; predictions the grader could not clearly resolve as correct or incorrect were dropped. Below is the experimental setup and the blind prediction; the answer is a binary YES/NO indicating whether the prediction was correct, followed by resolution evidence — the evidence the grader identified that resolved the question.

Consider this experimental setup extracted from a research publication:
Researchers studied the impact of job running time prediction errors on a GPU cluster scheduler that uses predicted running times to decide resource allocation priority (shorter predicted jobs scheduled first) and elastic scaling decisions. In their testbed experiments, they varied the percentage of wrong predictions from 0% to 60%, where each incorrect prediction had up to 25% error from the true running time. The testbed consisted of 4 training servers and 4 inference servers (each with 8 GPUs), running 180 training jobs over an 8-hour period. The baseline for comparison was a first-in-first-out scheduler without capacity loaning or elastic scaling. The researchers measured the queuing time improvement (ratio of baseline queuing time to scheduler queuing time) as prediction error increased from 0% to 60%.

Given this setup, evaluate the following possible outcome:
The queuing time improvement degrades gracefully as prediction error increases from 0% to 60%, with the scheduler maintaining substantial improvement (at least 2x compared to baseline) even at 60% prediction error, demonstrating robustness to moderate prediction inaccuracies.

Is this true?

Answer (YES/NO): NO